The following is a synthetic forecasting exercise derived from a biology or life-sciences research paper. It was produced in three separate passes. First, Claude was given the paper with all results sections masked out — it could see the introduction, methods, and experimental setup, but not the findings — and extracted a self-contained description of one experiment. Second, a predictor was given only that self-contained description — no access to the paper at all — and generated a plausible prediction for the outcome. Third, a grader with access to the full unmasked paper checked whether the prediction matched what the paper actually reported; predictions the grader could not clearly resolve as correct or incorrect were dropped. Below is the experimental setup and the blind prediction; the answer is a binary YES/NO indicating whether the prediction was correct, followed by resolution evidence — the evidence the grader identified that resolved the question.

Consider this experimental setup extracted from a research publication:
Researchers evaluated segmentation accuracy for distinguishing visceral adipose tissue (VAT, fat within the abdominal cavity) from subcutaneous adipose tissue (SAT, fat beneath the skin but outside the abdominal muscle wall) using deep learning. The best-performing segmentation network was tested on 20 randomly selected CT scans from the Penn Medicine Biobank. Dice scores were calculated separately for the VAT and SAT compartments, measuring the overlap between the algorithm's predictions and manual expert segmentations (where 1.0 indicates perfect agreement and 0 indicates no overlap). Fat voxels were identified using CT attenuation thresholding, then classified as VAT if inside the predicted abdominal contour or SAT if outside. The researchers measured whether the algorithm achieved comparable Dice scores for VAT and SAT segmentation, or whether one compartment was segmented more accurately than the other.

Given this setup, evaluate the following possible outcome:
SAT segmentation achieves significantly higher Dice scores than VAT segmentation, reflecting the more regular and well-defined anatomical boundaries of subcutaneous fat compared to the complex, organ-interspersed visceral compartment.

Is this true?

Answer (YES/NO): NO